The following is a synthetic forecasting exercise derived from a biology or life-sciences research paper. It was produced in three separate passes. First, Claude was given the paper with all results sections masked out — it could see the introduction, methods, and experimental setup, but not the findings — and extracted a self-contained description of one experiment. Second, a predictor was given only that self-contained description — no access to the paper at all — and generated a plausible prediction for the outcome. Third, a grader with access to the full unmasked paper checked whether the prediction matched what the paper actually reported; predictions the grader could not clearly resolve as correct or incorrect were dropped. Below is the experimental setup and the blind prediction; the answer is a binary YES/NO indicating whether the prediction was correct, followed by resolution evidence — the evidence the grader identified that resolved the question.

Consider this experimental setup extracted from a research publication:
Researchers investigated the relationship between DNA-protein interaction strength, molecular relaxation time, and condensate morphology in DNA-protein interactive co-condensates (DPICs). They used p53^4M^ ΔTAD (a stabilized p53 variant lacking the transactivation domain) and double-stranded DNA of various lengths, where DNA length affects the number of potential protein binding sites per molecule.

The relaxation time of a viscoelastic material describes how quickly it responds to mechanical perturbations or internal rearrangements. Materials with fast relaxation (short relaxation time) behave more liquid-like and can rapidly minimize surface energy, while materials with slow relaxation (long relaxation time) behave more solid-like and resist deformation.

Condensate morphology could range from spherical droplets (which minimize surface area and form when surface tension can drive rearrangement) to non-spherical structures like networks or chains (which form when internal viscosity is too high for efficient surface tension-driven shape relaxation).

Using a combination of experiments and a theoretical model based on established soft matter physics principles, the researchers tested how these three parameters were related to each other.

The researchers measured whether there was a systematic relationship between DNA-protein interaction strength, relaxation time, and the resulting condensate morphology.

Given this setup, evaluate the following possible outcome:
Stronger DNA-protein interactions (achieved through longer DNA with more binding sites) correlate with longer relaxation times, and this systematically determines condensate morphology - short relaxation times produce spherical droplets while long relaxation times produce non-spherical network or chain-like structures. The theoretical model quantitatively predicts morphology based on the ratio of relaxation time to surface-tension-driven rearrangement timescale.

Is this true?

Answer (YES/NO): NO